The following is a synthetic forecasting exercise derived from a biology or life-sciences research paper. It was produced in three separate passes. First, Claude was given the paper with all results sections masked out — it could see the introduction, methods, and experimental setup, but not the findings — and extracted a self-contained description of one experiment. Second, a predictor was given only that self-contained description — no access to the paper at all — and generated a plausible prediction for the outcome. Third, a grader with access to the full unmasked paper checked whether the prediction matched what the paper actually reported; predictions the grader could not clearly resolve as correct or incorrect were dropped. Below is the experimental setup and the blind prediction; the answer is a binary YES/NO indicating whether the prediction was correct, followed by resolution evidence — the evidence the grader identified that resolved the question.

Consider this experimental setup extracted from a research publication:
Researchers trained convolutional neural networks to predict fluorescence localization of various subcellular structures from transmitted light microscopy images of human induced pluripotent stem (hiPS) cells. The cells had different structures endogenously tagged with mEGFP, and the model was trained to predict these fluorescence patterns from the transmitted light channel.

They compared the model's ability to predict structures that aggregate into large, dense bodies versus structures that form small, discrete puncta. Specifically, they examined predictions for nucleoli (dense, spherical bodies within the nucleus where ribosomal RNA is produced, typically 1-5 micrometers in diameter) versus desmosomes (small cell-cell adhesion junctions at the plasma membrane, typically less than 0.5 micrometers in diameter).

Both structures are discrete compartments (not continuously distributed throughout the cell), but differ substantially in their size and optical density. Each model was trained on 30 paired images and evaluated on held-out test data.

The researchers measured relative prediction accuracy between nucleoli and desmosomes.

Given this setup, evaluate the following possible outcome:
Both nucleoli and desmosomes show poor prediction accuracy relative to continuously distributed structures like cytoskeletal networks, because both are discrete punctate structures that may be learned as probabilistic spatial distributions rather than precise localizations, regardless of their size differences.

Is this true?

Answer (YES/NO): NO